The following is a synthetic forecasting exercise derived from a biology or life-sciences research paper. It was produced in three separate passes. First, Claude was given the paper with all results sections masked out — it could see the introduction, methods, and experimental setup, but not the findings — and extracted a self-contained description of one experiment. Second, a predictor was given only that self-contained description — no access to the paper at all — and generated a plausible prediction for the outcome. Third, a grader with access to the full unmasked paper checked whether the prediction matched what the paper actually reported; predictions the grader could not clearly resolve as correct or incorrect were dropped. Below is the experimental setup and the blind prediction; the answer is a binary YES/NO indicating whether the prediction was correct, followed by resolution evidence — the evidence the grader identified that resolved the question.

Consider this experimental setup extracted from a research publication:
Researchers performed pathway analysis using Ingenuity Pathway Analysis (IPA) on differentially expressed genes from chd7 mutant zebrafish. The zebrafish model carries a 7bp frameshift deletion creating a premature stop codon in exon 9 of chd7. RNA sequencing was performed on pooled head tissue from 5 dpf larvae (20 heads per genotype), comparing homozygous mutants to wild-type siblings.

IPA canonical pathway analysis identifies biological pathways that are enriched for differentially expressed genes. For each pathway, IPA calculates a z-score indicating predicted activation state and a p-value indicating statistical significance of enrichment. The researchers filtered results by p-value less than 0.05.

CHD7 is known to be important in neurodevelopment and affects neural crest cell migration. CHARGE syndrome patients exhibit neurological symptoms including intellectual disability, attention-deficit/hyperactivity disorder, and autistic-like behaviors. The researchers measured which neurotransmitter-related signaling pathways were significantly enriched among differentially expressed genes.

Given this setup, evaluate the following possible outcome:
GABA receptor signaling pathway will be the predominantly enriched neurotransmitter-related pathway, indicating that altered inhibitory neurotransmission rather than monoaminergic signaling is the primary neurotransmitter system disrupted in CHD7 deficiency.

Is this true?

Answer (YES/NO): NO